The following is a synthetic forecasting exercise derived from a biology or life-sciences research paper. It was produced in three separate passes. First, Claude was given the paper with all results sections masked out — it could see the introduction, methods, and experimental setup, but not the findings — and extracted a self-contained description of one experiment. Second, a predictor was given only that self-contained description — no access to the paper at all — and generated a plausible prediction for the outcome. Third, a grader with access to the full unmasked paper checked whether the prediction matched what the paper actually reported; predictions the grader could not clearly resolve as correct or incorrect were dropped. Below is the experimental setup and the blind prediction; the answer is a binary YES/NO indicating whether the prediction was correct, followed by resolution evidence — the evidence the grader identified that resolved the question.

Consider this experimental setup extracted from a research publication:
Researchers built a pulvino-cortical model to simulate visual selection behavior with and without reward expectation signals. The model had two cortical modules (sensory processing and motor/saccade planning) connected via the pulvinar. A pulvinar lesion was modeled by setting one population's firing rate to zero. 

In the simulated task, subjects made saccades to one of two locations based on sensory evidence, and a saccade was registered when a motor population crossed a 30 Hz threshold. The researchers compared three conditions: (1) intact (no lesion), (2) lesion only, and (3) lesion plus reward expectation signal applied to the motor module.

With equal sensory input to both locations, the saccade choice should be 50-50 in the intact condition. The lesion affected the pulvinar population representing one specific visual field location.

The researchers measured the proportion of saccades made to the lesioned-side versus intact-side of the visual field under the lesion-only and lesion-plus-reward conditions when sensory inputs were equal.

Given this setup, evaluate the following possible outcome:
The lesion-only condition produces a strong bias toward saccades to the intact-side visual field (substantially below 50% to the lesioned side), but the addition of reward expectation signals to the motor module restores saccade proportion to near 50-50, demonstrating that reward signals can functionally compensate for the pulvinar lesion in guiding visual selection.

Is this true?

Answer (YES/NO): NO